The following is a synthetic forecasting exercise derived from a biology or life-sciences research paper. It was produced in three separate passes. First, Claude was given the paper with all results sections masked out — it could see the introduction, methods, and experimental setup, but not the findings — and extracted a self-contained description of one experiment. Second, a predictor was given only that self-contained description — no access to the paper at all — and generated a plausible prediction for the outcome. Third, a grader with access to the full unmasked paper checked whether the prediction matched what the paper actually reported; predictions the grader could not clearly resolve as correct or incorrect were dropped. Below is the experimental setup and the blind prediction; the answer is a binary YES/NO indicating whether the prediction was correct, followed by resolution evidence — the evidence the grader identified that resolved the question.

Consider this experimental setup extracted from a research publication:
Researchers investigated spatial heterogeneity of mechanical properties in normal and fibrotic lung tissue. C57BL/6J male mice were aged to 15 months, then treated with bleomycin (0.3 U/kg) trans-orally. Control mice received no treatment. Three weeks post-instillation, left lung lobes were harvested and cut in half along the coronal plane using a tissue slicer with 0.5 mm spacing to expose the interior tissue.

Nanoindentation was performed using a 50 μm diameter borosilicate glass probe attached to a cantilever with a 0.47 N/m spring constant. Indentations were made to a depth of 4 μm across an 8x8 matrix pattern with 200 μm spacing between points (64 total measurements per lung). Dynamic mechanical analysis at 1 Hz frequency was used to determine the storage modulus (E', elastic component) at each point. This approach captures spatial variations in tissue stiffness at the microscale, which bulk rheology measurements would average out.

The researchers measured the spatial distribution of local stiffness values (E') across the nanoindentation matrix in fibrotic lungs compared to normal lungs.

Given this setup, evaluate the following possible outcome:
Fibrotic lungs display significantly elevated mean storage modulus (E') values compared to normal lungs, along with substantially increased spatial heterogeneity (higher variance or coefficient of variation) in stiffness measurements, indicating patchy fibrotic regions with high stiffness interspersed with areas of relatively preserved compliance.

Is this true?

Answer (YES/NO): NO